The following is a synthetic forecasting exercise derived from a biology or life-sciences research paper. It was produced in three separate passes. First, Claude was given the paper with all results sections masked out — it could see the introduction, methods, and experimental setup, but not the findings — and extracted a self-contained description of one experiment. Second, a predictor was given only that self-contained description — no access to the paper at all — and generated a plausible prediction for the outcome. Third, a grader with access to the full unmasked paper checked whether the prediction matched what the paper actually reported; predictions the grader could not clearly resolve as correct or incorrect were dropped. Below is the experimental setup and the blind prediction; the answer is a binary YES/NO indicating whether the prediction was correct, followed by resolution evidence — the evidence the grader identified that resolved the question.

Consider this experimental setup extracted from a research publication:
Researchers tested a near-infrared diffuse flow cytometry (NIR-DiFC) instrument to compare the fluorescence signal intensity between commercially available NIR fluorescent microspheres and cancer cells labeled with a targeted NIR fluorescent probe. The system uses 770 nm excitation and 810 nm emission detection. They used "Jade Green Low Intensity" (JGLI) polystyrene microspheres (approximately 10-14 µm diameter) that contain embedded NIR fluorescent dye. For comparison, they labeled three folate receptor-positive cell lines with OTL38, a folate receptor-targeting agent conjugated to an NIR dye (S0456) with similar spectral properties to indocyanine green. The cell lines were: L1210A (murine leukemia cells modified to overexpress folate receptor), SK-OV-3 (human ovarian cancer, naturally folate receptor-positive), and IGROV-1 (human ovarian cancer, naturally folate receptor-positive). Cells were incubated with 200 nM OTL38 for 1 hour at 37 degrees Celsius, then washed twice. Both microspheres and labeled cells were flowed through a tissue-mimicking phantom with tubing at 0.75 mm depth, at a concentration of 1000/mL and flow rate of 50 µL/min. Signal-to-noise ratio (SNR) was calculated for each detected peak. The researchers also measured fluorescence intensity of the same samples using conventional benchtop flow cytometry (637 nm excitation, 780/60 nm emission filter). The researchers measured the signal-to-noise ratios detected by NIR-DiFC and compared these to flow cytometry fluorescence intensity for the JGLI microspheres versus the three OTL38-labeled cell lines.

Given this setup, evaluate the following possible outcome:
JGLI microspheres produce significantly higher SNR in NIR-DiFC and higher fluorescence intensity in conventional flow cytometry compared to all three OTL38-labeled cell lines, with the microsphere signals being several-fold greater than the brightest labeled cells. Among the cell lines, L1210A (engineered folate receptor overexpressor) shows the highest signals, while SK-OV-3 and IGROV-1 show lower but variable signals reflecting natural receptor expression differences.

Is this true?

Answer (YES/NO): NO